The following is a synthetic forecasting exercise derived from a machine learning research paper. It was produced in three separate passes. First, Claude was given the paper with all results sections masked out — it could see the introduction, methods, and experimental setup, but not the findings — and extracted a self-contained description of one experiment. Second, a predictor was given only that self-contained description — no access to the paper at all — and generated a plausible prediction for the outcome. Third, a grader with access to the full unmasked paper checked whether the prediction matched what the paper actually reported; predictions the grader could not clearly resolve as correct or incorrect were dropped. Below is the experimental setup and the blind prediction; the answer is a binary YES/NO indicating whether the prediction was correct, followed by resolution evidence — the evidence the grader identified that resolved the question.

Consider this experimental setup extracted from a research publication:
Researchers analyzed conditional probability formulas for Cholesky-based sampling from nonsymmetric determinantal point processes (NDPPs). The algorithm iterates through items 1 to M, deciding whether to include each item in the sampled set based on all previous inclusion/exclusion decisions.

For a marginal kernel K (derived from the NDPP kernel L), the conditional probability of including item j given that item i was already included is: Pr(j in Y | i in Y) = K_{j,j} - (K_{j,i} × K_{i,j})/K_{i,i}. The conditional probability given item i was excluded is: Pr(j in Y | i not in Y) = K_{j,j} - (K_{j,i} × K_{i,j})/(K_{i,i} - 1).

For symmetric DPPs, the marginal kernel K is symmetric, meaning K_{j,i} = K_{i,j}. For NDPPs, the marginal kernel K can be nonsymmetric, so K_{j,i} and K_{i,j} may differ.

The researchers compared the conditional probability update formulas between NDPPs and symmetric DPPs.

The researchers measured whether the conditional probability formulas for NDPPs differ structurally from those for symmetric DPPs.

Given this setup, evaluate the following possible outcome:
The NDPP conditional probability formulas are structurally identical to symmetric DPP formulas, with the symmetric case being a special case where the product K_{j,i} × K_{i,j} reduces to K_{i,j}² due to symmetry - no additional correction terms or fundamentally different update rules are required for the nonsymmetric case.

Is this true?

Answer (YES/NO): YES